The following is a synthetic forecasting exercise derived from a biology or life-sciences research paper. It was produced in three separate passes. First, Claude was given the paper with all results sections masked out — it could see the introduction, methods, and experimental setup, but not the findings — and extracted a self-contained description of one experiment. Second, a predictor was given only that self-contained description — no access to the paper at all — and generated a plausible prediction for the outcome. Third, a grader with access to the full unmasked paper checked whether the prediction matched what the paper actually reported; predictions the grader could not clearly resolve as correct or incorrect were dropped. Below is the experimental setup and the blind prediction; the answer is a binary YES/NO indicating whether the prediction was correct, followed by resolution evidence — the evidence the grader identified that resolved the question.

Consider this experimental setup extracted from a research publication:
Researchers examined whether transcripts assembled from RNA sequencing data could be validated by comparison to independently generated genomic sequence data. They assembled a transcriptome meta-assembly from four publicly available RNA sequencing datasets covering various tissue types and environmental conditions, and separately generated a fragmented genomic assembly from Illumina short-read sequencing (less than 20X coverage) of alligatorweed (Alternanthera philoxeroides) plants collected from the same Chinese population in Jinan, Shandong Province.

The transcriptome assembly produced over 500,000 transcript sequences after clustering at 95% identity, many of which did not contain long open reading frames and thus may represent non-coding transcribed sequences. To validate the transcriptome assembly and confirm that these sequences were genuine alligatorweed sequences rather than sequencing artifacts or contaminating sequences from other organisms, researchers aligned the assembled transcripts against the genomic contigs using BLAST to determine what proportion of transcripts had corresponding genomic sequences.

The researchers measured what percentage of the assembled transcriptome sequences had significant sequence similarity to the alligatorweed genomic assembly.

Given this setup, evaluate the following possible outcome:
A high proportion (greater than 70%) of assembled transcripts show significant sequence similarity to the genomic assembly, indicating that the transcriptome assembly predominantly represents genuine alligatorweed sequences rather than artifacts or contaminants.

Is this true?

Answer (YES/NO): YES